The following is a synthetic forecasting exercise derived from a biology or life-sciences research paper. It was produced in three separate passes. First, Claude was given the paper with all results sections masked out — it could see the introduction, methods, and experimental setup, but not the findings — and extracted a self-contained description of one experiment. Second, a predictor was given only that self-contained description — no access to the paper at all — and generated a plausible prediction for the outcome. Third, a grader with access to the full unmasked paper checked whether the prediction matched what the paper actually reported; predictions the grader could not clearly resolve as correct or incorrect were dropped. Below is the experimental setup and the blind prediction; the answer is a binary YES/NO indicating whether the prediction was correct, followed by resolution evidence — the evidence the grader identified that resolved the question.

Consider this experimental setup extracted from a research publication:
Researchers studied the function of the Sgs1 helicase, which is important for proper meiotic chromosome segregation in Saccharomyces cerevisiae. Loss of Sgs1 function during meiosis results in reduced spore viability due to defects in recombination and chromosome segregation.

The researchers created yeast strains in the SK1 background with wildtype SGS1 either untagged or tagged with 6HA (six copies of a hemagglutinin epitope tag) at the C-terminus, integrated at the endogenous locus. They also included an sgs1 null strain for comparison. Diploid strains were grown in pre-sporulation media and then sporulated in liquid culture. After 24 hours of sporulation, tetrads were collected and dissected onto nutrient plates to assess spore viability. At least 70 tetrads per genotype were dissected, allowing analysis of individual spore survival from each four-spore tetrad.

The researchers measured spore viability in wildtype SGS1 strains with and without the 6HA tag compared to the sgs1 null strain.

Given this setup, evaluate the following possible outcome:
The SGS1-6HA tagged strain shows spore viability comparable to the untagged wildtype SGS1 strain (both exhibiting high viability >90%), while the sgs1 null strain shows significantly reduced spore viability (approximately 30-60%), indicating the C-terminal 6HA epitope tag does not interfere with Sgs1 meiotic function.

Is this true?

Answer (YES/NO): NO